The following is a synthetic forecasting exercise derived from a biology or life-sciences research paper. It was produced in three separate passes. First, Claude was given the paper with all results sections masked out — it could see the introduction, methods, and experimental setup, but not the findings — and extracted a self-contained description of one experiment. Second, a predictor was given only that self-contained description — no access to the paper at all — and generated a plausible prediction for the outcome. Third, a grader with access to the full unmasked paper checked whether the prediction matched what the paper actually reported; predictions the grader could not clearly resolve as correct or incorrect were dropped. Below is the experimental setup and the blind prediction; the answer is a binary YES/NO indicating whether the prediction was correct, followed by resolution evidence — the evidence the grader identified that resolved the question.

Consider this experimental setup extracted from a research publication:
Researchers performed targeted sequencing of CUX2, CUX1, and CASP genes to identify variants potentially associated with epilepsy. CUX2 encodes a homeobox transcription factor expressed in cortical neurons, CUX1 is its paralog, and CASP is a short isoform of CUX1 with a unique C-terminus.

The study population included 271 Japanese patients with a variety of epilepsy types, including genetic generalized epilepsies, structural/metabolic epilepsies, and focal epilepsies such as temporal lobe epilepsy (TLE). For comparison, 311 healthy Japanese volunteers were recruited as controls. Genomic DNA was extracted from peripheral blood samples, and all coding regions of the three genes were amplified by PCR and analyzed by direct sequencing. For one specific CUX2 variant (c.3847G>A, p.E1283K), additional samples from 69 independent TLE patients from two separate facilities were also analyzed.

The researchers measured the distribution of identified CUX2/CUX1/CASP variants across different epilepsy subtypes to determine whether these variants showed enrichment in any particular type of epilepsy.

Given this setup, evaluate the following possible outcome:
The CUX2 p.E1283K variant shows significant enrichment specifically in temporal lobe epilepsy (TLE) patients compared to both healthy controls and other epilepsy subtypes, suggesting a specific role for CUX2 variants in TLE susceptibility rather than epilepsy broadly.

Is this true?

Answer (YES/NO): YES